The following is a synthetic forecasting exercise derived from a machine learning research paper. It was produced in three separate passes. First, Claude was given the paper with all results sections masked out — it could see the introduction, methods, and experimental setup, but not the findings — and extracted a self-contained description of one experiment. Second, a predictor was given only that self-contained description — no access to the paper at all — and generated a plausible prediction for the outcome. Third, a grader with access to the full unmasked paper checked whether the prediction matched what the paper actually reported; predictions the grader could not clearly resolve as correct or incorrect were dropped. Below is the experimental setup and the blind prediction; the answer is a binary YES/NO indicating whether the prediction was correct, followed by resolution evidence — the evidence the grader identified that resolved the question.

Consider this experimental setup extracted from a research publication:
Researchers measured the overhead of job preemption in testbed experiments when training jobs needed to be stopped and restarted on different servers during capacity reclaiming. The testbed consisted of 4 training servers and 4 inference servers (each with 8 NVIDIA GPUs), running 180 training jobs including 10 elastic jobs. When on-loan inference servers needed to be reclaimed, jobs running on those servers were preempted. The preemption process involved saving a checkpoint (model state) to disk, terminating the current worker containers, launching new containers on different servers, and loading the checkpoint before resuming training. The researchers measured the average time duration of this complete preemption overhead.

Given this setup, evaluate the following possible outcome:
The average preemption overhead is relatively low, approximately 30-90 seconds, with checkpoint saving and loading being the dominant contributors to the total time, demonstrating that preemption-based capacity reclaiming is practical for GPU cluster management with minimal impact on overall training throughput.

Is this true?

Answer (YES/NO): YES